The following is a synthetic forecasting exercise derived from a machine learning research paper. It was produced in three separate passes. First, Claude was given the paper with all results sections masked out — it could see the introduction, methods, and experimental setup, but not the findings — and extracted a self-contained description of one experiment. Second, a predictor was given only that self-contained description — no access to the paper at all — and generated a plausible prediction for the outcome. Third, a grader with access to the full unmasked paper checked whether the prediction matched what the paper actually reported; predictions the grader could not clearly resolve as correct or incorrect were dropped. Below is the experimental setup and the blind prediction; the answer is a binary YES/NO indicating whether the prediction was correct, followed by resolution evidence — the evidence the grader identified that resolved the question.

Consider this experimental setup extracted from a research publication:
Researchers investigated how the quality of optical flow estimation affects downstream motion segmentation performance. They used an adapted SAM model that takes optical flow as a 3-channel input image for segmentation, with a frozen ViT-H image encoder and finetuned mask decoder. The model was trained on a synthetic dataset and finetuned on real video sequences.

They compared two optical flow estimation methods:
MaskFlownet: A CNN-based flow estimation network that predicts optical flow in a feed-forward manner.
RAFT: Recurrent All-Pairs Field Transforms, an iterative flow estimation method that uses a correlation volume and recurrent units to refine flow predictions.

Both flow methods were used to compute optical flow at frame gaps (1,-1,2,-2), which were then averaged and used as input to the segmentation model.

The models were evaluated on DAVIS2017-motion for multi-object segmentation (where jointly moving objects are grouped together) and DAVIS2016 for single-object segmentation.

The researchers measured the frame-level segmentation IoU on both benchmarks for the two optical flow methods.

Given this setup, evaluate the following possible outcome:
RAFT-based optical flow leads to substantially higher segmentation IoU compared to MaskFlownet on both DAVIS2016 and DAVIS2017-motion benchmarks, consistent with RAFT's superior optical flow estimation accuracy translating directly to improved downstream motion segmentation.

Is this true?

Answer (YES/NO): NO